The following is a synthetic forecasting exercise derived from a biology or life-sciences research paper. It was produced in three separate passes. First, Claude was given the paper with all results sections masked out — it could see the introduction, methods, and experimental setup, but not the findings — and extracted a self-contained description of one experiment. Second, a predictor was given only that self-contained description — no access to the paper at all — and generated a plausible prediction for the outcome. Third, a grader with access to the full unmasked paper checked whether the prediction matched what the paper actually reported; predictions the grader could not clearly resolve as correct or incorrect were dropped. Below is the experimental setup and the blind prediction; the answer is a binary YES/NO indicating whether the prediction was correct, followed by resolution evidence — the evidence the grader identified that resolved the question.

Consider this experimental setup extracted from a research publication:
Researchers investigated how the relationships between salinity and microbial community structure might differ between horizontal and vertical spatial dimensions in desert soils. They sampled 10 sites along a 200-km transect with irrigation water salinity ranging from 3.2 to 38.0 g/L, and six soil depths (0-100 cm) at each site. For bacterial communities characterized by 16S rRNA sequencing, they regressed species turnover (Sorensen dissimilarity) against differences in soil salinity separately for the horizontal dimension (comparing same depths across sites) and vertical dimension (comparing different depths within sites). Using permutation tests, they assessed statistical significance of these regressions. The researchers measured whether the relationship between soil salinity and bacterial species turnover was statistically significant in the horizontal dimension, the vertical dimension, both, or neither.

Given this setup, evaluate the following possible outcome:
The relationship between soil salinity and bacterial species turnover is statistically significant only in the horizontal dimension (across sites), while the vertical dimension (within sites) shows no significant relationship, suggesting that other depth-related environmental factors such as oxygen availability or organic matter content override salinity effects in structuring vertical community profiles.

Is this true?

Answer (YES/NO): NO